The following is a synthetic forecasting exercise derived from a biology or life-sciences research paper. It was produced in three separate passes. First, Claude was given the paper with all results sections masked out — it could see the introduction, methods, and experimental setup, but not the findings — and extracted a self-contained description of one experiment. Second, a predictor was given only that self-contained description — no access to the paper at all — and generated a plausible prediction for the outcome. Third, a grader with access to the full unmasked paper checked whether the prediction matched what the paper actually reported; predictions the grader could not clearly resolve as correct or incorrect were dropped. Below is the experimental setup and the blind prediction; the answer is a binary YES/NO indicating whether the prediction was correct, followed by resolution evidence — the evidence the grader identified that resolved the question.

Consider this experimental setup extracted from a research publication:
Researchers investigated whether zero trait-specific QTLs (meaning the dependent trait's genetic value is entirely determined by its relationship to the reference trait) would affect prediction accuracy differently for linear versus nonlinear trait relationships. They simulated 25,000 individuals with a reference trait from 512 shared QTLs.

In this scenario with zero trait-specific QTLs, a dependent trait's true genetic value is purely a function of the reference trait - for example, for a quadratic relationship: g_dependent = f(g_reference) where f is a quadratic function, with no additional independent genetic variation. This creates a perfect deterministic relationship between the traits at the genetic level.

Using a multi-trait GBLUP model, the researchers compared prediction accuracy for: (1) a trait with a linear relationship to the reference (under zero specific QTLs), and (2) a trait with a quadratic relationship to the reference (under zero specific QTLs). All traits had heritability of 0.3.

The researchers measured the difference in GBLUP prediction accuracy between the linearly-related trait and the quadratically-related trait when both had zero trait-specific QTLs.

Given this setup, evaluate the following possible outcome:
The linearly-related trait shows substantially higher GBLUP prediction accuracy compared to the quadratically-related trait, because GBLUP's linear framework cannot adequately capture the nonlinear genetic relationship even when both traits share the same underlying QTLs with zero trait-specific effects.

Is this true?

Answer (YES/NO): YES